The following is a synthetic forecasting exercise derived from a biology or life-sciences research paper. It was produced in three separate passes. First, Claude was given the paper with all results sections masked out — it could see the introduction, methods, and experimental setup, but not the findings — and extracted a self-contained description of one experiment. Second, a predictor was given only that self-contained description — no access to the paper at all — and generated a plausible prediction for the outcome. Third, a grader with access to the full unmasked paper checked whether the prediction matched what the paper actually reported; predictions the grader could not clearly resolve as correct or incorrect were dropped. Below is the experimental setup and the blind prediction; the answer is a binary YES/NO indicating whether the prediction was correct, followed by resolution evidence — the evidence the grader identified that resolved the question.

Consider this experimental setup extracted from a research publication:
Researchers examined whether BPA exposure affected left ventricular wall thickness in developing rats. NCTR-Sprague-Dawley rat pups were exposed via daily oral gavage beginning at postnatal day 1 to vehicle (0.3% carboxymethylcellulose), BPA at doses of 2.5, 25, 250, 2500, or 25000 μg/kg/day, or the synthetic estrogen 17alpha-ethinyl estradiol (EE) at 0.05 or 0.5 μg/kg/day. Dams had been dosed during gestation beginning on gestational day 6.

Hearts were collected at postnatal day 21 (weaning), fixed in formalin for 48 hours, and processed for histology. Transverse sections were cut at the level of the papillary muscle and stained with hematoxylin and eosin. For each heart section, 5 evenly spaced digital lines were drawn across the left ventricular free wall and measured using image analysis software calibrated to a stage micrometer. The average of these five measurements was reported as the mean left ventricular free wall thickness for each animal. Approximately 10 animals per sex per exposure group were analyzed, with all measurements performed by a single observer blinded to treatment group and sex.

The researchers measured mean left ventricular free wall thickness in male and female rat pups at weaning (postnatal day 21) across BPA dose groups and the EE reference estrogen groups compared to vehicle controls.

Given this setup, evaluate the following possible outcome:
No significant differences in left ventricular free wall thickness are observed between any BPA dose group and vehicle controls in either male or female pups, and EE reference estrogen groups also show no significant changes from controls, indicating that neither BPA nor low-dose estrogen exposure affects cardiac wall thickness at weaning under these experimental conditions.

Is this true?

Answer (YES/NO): YES